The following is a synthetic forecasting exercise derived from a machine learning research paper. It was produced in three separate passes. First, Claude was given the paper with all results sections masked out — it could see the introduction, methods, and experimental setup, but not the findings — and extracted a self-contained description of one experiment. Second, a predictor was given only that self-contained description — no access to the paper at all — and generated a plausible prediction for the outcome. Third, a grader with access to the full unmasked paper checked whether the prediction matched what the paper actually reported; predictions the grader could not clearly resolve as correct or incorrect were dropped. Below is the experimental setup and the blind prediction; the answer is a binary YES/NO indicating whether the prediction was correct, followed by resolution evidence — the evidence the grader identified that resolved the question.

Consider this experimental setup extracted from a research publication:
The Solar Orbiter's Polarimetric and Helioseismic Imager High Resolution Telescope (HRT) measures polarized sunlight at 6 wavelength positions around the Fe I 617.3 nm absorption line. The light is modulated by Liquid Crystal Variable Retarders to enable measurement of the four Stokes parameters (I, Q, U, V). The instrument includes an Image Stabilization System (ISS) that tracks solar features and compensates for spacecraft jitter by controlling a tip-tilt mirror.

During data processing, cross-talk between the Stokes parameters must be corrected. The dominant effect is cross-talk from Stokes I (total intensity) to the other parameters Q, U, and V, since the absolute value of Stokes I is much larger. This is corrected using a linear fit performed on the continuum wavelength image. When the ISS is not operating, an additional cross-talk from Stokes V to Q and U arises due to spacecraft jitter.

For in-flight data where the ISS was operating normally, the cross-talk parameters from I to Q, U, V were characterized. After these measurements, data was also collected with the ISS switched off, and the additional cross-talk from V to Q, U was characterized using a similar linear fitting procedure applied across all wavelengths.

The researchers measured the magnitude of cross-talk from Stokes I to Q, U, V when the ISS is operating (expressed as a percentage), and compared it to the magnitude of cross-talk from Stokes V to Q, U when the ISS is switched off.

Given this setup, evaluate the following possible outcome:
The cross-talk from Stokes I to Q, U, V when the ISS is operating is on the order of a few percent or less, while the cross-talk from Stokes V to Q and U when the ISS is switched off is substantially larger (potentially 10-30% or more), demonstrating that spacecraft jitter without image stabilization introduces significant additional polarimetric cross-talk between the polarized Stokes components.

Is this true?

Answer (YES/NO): NO